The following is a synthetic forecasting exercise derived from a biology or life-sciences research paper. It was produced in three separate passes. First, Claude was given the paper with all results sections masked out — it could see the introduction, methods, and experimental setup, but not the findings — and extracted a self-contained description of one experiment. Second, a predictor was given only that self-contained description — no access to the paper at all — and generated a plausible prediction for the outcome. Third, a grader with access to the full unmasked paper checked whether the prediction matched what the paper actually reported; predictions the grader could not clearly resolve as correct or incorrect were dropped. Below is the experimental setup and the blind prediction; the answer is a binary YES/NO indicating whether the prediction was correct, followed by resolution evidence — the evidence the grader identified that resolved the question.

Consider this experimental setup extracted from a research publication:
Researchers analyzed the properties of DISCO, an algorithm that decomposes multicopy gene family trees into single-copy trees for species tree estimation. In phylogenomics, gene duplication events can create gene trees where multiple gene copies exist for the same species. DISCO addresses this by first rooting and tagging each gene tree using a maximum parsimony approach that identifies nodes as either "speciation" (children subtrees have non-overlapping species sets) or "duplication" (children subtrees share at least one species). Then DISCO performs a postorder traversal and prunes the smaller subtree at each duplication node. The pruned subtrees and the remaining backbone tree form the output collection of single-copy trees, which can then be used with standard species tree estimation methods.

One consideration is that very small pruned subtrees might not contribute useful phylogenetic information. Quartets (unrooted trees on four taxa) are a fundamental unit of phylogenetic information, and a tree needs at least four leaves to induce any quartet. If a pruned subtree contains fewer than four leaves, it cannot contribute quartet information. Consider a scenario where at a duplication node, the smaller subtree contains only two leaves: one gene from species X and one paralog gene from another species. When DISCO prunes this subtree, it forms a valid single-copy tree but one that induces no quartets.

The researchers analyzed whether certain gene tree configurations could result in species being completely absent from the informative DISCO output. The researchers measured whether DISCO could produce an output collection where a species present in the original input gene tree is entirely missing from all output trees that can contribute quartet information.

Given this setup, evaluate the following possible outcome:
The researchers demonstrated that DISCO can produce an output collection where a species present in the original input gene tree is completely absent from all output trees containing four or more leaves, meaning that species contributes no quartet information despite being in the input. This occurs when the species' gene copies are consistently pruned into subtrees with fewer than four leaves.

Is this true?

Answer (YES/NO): YES